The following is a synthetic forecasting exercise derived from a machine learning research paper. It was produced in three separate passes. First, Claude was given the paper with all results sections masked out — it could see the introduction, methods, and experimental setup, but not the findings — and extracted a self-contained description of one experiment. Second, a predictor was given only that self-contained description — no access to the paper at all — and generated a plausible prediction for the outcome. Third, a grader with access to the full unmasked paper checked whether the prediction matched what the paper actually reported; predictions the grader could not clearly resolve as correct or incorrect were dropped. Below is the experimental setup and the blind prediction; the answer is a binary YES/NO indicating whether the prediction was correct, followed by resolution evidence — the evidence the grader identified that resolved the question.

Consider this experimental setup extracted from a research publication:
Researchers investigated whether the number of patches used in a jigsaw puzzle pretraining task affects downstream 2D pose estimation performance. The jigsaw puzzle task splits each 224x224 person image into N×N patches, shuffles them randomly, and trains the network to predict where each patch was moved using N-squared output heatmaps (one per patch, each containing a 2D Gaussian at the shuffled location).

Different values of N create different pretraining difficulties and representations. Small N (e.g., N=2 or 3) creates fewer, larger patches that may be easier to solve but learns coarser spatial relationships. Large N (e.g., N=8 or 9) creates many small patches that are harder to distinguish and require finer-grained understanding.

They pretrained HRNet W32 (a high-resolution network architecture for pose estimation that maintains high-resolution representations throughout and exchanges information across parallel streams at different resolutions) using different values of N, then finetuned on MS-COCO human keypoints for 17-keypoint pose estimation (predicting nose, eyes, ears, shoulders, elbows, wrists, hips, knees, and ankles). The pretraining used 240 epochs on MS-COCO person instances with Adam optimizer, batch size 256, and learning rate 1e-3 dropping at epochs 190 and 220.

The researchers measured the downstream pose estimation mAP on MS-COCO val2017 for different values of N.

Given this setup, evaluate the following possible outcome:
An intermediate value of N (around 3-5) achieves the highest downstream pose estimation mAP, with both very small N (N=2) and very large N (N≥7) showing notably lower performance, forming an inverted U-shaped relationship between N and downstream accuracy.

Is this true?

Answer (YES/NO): NO